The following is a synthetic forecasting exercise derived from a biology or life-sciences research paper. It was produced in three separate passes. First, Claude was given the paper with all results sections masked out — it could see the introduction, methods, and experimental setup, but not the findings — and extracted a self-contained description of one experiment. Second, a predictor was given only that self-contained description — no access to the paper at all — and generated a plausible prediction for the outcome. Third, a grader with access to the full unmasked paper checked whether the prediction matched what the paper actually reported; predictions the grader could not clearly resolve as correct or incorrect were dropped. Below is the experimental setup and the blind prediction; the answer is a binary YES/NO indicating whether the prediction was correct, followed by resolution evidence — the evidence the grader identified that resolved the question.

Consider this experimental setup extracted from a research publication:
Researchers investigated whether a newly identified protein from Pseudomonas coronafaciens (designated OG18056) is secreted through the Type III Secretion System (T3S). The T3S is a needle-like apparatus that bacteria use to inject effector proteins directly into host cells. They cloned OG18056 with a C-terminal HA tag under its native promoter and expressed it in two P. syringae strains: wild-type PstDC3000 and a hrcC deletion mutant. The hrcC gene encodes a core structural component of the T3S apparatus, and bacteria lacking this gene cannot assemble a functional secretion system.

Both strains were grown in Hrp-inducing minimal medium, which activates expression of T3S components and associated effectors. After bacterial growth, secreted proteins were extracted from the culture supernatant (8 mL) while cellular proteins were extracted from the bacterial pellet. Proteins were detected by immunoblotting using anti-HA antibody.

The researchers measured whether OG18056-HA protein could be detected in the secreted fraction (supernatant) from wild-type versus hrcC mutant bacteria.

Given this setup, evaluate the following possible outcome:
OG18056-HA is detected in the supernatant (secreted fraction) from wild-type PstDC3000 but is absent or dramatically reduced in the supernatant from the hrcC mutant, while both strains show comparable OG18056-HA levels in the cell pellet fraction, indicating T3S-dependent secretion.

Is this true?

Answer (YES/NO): YES